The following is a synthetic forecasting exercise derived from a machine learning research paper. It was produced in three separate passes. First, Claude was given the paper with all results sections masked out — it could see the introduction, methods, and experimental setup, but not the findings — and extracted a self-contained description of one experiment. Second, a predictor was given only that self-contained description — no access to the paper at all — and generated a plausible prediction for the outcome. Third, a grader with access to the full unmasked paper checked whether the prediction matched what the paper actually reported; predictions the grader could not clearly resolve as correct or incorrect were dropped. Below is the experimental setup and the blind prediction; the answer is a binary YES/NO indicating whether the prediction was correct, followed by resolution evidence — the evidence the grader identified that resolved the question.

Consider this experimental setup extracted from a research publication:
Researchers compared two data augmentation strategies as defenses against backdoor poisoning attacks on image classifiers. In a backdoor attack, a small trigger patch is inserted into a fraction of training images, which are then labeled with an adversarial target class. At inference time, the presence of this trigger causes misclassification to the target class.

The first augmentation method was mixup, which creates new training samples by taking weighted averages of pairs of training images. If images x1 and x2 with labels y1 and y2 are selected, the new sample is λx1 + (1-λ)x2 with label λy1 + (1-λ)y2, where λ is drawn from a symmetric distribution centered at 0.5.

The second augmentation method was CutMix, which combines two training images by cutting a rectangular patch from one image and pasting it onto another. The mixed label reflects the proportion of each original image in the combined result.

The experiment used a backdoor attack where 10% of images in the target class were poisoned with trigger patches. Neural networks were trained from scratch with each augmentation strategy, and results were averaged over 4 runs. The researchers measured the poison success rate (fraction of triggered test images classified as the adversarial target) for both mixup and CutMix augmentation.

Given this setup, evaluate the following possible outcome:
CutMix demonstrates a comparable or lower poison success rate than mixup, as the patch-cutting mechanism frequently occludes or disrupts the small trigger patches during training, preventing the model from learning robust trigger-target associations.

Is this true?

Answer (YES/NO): YES